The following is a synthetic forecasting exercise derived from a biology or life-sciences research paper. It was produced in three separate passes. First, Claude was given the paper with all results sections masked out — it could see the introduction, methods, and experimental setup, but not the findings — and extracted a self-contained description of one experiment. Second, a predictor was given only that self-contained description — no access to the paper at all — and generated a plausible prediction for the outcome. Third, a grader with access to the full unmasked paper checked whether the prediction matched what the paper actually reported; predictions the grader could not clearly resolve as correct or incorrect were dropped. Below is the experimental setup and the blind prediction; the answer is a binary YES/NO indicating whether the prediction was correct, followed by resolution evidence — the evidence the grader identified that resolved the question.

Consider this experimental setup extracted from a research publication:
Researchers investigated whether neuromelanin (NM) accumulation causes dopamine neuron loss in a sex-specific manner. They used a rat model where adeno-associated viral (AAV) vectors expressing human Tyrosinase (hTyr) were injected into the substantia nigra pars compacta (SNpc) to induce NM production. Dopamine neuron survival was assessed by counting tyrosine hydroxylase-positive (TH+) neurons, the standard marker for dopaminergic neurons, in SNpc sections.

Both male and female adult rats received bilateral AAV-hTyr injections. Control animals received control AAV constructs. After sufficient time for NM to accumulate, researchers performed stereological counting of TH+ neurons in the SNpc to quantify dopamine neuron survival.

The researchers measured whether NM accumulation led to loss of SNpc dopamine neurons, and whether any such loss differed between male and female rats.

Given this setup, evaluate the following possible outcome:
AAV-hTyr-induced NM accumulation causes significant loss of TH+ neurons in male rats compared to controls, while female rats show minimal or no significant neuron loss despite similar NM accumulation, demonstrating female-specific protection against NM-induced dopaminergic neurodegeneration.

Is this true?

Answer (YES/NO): NO